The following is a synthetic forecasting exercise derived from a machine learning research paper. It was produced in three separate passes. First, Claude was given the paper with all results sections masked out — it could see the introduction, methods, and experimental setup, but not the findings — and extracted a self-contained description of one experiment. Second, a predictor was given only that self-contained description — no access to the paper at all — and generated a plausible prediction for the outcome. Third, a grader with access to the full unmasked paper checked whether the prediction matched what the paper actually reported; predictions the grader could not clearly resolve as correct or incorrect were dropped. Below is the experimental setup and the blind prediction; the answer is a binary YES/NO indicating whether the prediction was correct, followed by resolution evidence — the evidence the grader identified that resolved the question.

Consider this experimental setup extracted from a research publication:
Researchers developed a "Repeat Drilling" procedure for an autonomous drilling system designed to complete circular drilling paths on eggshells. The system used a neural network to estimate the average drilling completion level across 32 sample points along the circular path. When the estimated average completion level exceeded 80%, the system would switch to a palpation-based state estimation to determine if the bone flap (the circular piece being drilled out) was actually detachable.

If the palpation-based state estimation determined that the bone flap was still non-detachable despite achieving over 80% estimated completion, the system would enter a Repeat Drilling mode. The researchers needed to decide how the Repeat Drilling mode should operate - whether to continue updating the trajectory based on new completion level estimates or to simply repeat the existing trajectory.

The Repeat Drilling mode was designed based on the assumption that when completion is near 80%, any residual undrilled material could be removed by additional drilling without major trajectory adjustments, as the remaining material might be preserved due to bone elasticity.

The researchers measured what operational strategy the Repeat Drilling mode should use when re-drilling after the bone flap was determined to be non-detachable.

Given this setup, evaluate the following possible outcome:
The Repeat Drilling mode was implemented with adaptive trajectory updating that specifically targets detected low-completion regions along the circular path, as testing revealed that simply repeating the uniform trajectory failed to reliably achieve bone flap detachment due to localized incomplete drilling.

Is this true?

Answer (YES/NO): NO